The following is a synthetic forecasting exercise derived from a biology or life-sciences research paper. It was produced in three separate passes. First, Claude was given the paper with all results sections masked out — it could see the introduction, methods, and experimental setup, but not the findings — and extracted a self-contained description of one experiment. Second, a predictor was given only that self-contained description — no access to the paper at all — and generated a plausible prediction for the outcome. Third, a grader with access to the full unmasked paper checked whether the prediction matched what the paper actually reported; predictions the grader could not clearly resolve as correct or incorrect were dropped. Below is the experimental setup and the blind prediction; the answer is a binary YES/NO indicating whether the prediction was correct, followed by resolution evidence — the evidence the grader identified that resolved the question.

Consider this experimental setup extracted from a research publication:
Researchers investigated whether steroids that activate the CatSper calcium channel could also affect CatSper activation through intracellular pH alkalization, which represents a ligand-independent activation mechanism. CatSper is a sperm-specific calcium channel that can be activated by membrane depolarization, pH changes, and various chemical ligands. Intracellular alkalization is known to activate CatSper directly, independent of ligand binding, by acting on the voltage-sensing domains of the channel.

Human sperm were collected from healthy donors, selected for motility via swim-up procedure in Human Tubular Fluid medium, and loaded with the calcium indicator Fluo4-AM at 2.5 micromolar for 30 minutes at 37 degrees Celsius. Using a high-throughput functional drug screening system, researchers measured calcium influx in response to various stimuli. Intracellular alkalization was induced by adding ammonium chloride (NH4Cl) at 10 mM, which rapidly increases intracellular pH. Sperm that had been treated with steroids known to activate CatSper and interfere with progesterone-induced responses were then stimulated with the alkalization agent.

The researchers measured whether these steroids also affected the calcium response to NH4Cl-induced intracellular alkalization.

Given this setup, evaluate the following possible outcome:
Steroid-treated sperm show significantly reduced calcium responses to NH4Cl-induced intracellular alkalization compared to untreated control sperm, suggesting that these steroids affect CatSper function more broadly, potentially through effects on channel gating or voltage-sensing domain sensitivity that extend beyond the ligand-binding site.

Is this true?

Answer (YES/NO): YES